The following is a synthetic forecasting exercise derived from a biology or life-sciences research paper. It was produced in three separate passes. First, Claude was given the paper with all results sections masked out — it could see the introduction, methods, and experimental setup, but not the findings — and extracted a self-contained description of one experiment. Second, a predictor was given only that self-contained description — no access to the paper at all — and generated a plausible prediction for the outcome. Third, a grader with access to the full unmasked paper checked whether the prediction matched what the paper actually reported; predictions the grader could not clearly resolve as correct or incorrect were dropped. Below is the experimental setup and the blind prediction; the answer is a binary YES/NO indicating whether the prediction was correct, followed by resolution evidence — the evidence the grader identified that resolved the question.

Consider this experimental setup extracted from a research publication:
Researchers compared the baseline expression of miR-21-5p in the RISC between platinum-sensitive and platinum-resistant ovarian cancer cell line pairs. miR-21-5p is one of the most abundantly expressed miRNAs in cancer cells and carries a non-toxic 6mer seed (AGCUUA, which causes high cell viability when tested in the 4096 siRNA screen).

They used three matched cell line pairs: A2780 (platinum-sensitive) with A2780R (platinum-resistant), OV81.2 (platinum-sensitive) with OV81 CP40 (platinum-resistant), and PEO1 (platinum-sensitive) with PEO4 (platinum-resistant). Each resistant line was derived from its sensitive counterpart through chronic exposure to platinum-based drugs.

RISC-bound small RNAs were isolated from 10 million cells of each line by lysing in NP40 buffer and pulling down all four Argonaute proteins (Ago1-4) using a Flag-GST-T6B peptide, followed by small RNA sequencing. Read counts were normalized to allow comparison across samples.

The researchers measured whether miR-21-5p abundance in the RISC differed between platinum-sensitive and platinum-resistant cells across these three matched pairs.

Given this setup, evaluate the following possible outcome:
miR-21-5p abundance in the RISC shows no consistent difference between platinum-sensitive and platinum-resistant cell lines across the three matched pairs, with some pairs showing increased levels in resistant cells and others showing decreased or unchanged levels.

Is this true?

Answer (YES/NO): YES